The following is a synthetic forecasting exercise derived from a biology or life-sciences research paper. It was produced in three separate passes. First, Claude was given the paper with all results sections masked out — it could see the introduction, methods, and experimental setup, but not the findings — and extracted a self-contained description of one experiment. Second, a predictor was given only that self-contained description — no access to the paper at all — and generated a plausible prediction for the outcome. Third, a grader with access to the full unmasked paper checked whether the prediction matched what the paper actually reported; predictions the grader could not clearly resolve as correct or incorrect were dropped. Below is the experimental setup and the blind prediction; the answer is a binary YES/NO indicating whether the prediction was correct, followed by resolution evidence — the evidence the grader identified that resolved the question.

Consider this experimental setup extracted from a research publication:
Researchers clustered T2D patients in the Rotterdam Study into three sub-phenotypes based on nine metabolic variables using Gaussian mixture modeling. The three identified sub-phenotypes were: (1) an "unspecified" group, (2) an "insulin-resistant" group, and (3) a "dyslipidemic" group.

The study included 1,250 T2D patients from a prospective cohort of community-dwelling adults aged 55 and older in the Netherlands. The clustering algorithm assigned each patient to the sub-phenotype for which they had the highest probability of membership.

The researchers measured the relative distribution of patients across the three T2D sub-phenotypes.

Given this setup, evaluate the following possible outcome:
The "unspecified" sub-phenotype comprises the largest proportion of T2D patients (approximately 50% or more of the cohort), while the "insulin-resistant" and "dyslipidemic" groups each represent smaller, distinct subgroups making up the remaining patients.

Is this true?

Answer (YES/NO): YES